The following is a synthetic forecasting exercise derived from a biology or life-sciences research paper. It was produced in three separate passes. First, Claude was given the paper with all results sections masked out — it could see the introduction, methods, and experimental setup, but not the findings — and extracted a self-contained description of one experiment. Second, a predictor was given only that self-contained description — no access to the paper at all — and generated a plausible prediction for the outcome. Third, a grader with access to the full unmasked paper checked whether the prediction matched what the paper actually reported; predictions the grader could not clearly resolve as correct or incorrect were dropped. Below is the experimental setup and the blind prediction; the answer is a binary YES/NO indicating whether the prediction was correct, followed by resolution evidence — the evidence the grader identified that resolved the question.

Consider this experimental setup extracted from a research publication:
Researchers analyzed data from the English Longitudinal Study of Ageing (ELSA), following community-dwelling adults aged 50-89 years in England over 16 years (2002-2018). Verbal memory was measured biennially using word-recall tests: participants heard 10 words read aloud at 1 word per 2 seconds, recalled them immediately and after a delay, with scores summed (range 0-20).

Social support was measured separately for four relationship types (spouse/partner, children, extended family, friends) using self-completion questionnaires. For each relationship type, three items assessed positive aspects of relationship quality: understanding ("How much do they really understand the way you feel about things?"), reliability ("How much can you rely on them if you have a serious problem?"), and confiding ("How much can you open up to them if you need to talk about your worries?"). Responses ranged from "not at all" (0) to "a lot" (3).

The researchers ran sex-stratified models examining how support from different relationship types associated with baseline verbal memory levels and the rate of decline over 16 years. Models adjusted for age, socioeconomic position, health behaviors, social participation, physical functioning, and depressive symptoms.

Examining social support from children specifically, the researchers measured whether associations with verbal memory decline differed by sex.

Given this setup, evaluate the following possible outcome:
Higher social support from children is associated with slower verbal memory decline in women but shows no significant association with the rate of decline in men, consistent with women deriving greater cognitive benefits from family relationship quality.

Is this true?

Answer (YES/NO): NO